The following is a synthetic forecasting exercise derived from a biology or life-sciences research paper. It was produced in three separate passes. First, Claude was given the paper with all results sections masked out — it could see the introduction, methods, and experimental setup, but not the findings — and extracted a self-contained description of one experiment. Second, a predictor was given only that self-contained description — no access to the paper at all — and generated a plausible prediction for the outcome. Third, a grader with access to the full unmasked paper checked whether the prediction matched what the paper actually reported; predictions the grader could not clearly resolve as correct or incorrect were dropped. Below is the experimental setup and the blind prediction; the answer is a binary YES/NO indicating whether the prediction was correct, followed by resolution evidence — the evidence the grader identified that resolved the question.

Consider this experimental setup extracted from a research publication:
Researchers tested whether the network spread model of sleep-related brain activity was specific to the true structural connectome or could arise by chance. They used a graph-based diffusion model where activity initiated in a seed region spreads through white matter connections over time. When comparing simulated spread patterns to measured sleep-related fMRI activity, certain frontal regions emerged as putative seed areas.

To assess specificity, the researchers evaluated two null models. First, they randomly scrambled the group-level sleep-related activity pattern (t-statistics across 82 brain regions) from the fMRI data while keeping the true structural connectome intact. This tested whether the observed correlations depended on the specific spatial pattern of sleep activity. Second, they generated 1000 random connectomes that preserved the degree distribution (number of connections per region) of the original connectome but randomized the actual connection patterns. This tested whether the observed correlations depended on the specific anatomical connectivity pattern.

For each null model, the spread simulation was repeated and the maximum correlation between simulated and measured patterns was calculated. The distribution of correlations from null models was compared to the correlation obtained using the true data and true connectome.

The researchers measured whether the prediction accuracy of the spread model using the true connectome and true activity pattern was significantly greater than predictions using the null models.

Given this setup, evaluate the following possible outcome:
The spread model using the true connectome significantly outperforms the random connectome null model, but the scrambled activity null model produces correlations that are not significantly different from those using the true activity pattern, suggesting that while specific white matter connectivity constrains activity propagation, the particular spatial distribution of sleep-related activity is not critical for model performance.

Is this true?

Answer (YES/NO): NO